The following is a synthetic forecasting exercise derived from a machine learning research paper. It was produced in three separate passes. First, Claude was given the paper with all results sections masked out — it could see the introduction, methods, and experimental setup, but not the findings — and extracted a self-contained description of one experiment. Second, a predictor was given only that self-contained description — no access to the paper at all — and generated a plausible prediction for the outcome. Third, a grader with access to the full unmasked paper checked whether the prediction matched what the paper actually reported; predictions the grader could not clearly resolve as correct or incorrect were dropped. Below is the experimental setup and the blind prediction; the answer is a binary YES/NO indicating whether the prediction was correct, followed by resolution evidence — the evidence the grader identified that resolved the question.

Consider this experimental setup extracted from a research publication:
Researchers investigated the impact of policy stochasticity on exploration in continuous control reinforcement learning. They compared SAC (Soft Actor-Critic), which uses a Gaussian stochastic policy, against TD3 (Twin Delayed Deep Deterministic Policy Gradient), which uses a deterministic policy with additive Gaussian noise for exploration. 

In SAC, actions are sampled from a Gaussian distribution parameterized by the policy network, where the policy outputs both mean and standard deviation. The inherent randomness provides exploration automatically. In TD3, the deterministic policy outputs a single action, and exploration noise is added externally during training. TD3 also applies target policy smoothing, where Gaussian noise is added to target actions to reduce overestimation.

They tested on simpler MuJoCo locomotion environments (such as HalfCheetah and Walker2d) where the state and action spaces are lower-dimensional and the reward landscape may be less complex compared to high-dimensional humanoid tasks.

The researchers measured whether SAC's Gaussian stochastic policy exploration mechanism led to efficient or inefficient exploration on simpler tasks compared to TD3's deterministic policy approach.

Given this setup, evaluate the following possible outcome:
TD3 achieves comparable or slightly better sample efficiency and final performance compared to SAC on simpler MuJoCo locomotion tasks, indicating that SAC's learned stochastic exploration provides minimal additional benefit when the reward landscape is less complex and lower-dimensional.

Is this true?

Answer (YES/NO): NO